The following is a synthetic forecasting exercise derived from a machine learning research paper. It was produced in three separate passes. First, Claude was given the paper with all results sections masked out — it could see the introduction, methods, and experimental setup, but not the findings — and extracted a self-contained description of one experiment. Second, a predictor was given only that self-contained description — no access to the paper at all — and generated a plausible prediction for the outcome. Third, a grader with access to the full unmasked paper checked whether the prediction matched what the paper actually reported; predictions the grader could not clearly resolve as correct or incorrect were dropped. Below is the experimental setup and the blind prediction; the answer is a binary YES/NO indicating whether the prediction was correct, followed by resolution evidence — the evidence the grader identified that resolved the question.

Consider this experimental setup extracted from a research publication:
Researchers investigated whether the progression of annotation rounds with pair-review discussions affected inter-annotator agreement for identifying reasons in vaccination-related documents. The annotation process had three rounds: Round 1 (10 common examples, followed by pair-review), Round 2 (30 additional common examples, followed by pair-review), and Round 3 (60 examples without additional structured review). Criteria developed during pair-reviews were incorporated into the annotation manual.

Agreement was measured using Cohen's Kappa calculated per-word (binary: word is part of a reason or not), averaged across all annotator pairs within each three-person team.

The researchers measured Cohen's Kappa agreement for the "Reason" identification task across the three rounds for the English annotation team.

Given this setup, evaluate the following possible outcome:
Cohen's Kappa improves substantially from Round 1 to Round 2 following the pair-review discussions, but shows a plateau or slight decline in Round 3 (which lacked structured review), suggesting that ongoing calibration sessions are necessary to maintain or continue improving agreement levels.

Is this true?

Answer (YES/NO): NO